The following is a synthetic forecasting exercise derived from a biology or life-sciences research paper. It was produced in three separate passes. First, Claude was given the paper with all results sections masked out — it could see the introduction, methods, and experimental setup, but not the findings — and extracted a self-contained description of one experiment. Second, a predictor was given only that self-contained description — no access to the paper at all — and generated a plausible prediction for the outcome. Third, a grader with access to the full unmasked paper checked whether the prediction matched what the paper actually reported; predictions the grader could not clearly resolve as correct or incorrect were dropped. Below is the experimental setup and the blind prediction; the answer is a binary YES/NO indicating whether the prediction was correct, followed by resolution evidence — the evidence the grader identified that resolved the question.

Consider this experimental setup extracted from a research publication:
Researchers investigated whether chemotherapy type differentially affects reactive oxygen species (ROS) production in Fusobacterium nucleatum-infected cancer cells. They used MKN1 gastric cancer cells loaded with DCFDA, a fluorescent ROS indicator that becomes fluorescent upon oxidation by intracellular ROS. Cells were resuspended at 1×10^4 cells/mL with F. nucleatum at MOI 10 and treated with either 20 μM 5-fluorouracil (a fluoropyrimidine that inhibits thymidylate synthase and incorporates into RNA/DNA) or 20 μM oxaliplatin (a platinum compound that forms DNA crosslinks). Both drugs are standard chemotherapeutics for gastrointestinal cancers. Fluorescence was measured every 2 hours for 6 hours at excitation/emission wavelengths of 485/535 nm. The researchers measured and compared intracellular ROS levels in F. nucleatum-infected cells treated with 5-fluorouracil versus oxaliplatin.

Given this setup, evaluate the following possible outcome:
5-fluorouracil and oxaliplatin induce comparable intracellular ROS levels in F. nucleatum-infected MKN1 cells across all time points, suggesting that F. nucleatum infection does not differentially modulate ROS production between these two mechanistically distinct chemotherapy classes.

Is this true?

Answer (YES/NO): YES